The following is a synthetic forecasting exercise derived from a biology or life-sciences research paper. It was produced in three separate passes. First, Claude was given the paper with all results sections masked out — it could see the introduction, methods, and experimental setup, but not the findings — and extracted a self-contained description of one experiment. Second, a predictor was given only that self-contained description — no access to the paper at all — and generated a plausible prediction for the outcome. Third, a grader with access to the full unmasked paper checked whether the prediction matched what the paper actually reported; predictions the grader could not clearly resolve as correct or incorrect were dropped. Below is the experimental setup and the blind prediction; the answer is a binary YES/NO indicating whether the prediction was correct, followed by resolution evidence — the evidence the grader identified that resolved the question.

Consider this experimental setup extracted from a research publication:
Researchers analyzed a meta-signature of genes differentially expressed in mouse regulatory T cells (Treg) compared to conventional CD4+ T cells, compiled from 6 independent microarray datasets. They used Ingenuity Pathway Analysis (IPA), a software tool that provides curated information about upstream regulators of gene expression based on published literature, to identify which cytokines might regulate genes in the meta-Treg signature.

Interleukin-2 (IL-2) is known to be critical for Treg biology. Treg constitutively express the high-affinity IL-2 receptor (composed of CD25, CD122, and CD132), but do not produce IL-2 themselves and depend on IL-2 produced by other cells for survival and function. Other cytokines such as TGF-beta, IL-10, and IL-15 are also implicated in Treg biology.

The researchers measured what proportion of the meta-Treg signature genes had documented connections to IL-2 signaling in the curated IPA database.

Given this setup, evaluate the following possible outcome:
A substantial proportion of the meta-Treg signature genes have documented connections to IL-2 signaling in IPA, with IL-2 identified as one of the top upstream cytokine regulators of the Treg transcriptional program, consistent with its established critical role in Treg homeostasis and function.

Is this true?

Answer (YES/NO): YES